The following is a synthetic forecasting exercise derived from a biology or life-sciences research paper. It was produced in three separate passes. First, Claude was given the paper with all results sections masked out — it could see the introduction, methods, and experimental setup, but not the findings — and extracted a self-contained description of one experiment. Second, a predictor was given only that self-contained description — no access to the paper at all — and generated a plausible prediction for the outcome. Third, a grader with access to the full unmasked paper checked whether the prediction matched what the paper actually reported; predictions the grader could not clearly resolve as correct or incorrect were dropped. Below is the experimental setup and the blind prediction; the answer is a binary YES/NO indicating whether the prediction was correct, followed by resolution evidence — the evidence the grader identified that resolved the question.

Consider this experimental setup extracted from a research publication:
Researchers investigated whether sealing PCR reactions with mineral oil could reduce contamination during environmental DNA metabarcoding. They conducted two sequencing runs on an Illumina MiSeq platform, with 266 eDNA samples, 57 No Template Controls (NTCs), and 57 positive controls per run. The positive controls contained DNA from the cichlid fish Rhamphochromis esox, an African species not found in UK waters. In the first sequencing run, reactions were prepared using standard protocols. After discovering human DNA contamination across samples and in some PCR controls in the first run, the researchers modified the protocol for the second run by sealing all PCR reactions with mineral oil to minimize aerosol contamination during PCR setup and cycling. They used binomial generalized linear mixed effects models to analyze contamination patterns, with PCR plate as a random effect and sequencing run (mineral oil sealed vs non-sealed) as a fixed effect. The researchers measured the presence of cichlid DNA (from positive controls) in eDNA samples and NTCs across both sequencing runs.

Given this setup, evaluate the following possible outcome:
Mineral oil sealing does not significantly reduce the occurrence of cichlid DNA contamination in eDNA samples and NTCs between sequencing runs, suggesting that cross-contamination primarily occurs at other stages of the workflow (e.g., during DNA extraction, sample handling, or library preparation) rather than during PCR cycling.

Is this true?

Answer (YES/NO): NO